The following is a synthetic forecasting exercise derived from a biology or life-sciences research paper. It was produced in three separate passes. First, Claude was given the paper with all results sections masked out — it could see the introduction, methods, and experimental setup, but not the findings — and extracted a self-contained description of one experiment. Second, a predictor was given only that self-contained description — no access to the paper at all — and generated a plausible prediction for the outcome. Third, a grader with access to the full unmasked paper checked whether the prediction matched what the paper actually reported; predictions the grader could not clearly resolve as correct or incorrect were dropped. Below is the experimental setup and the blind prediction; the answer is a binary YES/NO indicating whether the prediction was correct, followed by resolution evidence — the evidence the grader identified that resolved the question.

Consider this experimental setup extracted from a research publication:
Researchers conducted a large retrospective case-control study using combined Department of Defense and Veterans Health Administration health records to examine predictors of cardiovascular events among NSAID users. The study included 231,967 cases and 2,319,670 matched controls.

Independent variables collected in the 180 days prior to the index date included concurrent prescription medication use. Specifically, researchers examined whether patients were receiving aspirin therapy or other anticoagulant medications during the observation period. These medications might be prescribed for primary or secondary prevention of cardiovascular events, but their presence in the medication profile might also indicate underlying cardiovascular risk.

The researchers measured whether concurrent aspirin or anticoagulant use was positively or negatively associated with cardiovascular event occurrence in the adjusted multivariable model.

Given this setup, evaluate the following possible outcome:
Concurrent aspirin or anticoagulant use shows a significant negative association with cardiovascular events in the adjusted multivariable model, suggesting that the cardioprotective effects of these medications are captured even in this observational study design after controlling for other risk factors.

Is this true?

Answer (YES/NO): NO